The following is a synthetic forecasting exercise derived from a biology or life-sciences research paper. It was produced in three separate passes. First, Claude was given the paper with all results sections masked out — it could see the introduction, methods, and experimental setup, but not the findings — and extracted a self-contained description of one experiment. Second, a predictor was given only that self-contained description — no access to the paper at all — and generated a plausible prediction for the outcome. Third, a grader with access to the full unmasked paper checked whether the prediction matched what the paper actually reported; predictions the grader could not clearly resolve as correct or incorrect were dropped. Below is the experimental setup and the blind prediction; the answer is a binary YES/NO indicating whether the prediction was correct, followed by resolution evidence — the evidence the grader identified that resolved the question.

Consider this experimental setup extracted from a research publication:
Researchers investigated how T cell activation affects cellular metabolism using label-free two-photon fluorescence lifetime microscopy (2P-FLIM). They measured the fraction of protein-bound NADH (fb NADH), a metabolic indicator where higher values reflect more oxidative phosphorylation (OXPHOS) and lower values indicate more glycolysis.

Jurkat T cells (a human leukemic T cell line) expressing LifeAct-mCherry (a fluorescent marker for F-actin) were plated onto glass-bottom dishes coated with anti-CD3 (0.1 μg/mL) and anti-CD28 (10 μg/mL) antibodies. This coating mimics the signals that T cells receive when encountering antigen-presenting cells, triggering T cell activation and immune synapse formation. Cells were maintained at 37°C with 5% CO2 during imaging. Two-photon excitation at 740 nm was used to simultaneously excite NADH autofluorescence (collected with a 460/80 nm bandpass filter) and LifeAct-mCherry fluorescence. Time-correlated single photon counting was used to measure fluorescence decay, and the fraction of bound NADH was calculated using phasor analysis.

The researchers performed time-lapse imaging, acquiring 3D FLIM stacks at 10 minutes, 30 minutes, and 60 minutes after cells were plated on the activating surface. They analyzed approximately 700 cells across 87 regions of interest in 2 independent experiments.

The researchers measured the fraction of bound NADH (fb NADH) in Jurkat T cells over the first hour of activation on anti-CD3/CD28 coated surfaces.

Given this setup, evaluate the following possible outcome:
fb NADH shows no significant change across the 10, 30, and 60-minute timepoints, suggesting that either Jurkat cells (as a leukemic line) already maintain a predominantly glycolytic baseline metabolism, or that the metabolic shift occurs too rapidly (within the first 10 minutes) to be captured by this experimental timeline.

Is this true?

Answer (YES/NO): NO